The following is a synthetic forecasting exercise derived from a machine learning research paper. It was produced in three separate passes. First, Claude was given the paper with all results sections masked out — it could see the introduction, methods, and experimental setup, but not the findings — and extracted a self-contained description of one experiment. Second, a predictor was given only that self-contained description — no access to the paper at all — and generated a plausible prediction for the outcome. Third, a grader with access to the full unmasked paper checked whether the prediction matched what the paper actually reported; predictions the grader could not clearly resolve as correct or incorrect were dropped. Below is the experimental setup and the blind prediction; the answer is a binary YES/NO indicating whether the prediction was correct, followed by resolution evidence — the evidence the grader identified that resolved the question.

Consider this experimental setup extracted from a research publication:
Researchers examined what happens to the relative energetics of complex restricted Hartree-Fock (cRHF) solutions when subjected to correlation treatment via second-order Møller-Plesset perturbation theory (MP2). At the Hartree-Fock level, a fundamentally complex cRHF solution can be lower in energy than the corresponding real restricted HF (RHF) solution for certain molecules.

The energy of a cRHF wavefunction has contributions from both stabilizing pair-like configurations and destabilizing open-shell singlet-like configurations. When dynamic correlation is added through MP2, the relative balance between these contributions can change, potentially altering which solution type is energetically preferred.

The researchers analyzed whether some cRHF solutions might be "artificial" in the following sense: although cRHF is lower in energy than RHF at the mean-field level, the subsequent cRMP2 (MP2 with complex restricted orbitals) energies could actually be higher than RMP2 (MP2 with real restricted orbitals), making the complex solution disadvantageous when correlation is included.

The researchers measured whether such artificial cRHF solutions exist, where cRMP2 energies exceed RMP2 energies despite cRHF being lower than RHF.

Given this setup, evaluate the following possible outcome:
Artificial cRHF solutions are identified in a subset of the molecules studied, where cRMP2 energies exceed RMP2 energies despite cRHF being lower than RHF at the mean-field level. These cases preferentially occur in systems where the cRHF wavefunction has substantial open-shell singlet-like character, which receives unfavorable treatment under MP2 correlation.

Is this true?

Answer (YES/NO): NO